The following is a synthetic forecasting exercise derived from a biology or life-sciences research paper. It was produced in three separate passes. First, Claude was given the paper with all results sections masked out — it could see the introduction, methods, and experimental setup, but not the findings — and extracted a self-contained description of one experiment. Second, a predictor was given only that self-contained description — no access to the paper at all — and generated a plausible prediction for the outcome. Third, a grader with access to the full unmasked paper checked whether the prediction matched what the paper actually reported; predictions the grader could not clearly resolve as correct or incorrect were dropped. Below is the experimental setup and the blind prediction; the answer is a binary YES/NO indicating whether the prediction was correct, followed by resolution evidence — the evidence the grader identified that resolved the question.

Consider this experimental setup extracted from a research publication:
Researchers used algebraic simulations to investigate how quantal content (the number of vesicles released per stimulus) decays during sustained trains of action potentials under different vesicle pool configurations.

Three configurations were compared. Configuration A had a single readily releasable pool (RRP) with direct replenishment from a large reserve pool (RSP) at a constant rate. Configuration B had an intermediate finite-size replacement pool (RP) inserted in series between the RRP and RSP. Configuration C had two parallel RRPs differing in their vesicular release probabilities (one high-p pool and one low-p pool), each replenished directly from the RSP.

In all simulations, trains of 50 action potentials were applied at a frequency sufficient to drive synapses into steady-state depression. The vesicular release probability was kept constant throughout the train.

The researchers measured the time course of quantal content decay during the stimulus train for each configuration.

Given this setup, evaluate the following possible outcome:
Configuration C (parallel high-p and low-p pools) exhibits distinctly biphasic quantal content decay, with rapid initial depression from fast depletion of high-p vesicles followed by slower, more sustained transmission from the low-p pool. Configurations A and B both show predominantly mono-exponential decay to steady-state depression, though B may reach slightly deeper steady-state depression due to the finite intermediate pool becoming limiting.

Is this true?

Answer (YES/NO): NO